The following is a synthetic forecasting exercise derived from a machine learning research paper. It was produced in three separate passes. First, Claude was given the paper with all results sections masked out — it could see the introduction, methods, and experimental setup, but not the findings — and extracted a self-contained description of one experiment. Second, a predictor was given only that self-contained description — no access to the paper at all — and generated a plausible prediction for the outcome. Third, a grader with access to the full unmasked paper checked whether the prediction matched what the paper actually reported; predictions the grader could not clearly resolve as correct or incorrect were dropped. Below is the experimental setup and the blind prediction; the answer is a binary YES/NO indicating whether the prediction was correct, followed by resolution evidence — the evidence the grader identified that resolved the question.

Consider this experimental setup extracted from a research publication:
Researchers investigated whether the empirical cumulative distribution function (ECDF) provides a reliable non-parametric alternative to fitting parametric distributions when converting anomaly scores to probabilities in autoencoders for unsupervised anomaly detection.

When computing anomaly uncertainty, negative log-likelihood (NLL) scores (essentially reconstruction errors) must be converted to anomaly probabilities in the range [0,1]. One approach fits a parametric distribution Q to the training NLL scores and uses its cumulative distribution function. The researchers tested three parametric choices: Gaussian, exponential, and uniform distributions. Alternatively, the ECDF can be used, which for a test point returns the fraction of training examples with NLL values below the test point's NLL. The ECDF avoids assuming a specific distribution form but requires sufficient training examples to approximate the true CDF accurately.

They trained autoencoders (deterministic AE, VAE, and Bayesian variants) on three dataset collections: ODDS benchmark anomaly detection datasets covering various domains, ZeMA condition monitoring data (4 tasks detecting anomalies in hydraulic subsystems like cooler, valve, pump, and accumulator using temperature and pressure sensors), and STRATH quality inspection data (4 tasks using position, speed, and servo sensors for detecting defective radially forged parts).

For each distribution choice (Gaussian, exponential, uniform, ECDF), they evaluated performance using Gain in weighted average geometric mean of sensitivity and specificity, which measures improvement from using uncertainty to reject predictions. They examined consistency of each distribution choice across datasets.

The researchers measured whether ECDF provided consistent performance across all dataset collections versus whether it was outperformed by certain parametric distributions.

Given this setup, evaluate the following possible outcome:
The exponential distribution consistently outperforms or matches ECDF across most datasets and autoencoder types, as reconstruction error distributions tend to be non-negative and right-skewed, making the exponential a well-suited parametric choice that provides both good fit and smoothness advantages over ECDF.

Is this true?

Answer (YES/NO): NO